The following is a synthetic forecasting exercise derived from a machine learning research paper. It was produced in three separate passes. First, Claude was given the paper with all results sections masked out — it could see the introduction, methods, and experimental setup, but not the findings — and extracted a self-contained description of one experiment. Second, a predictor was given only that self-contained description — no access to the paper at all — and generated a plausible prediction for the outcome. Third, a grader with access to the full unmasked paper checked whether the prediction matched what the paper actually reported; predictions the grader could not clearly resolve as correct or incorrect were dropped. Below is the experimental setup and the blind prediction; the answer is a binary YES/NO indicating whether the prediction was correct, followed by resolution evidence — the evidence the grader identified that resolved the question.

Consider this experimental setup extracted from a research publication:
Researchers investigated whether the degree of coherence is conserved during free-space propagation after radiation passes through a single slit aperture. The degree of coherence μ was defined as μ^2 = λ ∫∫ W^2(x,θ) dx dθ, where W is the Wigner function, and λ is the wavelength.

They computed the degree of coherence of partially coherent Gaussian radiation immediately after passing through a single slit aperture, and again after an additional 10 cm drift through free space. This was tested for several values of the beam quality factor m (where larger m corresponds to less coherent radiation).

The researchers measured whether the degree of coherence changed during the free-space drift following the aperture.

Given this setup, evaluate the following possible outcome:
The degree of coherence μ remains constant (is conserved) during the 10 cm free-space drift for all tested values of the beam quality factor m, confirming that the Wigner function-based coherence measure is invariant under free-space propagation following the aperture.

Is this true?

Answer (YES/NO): YES